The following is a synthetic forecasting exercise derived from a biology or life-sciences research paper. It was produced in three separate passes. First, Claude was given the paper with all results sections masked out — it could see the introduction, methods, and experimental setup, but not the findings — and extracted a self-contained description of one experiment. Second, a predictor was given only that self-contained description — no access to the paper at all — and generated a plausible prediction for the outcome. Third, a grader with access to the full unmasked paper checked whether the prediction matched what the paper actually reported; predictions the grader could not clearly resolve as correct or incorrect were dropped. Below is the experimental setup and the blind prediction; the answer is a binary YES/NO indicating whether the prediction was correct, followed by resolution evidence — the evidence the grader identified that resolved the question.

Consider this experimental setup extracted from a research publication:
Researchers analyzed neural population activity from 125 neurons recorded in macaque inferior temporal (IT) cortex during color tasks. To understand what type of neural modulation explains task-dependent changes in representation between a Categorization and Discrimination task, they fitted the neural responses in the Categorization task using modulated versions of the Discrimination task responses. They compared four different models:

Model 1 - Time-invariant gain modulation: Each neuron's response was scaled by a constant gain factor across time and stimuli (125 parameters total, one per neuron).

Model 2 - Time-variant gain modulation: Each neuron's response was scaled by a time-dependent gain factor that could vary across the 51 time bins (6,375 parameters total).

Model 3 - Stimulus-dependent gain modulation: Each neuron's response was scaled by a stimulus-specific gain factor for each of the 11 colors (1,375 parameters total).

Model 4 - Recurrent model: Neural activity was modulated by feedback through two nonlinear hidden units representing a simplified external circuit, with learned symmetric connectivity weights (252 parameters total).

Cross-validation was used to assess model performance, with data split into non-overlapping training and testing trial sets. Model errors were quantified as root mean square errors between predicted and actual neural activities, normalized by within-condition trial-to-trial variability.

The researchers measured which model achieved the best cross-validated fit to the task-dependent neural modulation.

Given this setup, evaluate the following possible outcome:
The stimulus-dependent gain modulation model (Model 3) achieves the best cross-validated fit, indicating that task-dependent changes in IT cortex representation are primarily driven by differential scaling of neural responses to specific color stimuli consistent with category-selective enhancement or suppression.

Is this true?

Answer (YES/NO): NO